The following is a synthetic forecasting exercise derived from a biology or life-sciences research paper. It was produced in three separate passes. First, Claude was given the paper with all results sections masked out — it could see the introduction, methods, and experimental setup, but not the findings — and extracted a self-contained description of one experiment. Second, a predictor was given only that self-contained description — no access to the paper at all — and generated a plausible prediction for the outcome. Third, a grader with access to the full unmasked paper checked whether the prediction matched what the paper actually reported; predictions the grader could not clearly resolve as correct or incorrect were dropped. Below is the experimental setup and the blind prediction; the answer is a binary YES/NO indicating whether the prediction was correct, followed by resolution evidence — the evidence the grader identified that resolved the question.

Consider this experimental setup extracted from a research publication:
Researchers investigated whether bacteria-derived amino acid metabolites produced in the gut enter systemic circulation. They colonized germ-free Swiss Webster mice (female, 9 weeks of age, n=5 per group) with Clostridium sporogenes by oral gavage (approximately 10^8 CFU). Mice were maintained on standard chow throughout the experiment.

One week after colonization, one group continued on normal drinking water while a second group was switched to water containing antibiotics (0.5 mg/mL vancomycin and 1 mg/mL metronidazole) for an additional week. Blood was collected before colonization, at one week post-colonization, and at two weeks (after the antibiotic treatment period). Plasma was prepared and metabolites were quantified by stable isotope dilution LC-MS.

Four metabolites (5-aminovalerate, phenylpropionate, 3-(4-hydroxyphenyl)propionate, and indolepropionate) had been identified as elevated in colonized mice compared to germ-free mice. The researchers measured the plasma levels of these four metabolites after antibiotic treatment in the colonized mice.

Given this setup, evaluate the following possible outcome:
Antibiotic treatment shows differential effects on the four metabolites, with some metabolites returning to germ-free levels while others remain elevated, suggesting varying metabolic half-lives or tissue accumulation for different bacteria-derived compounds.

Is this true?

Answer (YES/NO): NO